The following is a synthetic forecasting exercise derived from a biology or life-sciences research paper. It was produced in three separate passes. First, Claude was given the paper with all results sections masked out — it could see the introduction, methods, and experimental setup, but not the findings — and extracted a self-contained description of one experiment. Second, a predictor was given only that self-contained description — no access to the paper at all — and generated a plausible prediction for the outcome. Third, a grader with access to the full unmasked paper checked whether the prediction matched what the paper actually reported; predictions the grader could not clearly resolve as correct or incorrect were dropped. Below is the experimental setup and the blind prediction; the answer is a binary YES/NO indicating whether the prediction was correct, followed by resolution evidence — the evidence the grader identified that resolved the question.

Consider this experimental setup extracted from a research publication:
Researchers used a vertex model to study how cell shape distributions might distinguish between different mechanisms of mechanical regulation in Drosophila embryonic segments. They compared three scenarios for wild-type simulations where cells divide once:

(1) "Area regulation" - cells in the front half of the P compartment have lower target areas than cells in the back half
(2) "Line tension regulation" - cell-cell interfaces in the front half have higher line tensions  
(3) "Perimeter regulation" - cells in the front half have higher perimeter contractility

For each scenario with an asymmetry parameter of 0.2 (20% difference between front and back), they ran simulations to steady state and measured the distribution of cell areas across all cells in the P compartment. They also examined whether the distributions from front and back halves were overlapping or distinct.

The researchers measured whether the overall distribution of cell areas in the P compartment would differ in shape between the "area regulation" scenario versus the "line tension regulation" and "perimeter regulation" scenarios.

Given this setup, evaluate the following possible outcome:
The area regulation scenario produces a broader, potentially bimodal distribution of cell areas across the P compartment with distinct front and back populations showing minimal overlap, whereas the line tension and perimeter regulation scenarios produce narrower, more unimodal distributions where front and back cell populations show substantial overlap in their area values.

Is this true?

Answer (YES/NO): YES